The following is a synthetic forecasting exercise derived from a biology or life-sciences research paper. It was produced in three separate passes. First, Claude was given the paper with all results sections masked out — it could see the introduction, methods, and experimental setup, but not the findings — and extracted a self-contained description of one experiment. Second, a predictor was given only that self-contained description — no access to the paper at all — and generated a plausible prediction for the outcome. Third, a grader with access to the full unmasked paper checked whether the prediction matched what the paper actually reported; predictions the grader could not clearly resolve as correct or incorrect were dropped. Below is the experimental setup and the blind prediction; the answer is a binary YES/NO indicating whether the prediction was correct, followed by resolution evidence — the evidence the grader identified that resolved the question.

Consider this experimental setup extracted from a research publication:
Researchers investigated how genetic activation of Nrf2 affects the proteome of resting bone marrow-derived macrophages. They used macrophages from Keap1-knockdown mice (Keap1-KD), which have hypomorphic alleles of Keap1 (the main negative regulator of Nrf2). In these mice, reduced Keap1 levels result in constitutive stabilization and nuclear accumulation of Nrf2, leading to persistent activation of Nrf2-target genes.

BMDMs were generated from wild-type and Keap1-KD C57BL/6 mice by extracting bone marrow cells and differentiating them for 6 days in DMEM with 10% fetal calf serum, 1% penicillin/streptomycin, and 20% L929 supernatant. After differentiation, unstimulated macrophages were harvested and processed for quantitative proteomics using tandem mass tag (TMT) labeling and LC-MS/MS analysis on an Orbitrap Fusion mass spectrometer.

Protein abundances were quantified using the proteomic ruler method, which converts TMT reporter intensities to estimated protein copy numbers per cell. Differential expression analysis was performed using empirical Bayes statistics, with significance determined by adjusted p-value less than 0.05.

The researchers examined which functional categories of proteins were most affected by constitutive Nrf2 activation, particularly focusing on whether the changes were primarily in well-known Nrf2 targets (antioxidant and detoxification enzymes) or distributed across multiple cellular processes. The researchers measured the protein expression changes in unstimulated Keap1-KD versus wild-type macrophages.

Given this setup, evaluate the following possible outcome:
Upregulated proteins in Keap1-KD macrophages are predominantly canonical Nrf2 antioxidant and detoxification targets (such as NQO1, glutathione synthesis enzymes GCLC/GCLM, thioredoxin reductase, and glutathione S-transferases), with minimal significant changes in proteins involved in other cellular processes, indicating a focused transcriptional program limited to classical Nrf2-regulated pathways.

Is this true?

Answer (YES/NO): NO